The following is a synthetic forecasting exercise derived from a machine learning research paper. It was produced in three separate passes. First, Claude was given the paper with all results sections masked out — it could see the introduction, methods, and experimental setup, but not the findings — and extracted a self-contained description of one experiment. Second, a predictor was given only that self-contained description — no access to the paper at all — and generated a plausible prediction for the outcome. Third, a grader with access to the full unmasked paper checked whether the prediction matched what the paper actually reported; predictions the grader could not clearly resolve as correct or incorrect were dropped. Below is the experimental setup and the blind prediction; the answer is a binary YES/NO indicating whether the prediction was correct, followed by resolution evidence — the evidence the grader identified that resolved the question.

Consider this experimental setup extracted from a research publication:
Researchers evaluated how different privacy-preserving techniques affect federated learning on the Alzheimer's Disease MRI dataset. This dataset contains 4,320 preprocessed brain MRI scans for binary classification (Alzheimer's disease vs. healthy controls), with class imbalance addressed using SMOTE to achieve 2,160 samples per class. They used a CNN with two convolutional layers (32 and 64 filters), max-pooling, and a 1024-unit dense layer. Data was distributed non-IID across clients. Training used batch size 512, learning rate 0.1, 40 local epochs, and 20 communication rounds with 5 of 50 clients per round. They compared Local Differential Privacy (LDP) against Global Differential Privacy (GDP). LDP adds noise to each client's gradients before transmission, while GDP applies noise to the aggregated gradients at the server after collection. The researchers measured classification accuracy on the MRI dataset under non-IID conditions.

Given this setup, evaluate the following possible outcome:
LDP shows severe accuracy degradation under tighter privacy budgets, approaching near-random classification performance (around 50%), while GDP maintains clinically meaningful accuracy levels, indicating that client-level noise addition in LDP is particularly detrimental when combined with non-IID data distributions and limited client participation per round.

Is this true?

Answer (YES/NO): NO